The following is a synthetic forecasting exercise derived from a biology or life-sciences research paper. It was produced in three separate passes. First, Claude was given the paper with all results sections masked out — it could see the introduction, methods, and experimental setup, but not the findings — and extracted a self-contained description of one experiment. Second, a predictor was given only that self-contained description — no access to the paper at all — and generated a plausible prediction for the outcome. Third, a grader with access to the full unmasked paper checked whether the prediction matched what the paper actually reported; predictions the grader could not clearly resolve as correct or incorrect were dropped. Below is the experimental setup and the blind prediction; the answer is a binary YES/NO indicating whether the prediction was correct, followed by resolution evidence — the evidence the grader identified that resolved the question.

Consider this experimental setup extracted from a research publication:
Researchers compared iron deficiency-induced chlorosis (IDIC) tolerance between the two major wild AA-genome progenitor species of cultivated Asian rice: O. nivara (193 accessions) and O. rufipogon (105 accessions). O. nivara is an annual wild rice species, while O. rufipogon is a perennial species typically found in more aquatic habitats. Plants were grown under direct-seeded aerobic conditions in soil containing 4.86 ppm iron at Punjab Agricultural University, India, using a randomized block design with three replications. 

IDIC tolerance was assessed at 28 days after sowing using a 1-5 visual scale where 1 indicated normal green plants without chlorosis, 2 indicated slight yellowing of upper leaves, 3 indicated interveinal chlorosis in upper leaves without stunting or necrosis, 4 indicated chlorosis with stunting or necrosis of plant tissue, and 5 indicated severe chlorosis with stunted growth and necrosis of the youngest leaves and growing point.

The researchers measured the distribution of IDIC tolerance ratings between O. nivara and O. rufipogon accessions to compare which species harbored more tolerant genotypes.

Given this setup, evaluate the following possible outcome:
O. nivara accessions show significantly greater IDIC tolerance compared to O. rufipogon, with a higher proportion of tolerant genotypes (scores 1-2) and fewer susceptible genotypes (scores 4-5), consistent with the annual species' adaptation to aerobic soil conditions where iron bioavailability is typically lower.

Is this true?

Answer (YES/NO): NO